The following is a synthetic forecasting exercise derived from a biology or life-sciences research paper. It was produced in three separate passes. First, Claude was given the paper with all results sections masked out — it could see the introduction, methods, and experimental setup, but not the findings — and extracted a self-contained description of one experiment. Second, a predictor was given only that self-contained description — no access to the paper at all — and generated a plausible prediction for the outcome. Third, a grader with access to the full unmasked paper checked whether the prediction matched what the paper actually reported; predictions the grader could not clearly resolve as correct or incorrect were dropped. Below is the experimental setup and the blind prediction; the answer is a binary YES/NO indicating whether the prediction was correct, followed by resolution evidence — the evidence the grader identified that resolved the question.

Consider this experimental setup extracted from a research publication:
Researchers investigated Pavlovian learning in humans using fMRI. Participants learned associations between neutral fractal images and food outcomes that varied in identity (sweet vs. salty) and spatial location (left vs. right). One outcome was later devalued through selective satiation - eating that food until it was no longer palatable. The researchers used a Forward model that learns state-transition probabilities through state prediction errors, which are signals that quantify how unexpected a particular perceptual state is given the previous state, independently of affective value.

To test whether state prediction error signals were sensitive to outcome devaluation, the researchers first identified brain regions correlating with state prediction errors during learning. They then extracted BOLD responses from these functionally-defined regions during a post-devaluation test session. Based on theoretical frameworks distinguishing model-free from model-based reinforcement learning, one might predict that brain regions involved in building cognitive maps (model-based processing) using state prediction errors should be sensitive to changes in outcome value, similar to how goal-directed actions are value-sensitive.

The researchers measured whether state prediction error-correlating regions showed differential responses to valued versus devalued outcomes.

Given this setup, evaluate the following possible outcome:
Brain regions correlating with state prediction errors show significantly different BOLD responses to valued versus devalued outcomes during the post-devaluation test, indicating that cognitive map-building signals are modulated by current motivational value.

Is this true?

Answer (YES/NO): NO